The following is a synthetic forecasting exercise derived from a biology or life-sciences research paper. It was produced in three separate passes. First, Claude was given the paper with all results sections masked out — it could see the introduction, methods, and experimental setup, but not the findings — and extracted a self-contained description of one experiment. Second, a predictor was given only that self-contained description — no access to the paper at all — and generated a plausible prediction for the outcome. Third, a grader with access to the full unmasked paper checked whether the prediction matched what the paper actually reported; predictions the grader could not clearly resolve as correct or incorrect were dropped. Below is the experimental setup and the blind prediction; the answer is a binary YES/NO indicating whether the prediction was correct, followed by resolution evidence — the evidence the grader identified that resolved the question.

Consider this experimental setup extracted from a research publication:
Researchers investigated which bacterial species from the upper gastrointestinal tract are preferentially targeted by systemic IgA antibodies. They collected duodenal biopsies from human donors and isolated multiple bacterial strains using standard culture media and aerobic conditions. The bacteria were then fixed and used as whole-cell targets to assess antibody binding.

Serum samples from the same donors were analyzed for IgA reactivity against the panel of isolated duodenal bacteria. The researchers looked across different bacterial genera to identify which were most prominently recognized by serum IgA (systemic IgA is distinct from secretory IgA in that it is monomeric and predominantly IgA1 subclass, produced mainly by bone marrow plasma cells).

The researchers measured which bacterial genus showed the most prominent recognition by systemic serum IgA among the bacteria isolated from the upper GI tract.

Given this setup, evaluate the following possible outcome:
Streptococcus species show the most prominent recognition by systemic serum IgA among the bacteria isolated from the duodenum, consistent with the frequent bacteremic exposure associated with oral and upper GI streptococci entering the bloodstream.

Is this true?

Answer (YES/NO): NO